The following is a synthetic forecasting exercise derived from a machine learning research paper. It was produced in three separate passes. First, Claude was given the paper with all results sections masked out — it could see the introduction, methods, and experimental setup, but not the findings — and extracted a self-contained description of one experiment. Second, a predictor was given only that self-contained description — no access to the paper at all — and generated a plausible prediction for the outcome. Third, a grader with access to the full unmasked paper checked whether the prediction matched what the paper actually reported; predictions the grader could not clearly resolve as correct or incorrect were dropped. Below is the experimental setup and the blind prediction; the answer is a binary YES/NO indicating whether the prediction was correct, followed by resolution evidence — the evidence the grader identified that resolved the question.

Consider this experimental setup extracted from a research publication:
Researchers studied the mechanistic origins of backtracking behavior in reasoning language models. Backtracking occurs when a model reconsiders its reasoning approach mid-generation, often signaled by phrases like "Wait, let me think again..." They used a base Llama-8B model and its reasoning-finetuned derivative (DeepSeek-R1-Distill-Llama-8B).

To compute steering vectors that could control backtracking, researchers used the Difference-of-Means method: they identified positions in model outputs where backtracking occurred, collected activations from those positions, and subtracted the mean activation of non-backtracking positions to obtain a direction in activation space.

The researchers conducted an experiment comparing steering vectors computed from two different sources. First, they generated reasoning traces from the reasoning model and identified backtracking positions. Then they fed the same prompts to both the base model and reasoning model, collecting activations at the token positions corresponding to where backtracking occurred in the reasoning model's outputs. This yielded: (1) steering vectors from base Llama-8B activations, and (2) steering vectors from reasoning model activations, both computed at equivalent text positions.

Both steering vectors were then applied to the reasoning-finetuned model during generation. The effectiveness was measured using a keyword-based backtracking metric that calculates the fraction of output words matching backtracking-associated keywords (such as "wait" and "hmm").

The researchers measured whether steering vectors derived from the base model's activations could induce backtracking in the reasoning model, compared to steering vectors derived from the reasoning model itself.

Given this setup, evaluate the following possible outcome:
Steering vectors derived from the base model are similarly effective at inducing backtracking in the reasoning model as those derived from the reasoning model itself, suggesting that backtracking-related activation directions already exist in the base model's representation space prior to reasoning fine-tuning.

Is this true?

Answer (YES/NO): YES